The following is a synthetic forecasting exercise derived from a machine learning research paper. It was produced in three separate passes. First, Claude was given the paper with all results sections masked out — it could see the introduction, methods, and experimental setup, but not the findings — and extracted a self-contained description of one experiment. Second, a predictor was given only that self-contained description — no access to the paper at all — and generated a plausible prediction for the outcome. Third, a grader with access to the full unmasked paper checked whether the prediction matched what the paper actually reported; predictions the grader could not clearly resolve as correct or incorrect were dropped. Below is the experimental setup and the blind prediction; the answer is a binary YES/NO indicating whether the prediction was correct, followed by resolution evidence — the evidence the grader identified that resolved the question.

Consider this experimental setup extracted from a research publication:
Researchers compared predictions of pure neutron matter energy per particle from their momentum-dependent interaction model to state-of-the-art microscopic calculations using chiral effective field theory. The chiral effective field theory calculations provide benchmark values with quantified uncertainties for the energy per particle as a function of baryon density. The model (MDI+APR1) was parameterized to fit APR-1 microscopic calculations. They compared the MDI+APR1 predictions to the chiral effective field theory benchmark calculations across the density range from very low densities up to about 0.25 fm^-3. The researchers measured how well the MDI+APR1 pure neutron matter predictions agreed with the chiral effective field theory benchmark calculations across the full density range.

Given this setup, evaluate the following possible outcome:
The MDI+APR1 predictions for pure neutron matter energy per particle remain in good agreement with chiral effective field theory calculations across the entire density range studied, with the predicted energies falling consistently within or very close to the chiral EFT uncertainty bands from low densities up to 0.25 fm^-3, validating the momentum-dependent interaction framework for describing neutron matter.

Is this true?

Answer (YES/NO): NO